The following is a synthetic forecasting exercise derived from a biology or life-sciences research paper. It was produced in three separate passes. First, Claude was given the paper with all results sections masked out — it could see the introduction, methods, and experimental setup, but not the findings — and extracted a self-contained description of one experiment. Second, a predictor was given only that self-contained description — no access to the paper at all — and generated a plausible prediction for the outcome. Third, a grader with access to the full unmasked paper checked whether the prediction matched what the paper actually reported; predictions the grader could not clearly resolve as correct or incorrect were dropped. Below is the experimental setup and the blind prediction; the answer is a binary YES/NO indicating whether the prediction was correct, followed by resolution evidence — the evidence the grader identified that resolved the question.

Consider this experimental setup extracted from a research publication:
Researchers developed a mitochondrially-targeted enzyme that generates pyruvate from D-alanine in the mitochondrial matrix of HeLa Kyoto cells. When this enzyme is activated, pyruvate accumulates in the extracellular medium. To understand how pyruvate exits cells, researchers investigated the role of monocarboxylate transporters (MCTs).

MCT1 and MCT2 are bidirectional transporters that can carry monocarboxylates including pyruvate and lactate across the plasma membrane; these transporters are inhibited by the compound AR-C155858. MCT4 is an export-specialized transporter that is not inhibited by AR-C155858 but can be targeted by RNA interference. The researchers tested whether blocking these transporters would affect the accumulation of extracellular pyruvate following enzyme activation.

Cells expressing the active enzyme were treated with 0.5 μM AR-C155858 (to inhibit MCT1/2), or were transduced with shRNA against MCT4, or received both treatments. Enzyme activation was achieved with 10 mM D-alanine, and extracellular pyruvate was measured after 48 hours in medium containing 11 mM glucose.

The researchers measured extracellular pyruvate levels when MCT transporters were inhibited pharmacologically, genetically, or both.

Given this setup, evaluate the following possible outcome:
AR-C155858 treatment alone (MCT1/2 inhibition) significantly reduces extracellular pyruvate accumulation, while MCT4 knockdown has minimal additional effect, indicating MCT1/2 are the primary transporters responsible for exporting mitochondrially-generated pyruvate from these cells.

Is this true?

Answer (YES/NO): NO